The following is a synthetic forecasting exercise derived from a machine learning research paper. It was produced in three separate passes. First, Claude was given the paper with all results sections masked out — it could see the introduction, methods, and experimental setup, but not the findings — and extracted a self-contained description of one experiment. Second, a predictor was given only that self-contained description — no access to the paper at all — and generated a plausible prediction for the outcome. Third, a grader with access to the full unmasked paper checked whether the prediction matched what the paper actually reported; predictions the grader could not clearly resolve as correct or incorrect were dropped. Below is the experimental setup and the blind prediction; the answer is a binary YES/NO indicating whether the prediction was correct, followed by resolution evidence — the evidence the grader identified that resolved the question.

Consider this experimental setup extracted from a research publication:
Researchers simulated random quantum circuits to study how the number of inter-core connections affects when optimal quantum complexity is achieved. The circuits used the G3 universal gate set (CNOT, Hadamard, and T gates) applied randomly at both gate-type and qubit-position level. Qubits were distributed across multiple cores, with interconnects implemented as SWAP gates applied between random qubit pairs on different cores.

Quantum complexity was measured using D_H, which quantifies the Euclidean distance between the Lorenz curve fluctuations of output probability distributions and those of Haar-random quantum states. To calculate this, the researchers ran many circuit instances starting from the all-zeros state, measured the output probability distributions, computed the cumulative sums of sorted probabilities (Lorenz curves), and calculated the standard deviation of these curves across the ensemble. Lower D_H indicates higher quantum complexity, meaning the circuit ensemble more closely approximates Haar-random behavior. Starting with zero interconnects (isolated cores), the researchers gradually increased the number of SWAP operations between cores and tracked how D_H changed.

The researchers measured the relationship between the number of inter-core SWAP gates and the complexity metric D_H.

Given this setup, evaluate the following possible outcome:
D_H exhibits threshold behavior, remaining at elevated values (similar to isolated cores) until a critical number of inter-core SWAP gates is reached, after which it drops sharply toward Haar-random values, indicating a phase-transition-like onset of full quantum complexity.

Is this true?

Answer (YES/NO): NO